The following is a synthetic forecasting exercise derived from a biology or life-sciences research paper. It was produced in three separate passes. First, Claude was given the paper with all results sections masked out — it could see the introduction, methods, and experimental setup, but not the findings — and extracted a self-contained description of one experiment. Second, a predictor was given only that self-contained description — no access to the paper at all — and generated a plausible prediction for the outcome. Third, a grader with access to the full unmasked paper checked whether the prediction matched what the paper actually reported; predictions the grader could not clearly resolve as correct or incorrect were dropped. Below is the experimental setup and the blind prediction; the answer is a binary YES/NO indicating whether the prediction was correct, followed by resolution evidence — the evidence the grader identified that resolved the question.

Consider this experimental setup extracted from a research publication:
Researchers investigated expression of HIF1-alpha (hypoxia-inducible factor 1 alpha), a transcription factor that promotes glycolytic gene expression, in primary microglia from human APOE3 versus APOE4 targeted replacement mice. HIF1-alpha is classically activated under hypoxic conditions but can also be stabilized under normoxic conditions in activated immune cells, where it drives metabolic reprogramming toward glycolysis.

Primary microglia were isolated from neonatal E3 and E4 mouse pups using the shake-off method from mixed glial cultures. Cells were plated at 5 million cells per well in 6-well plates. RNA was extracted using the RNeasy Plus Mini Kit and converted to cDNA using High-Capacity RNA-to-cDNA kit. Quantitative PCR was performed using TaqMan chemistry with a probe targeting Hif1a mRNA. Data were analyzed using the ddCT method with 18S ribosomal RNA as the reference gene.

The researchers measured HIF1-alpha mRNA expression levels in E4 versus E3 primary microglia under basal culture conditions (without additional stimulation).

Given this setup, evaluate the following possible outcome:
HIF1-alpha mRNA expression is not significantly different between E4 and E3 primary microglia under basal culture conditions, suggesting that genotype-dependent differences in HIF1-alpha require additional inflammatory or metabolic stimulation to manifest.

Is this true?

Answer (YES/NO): NO